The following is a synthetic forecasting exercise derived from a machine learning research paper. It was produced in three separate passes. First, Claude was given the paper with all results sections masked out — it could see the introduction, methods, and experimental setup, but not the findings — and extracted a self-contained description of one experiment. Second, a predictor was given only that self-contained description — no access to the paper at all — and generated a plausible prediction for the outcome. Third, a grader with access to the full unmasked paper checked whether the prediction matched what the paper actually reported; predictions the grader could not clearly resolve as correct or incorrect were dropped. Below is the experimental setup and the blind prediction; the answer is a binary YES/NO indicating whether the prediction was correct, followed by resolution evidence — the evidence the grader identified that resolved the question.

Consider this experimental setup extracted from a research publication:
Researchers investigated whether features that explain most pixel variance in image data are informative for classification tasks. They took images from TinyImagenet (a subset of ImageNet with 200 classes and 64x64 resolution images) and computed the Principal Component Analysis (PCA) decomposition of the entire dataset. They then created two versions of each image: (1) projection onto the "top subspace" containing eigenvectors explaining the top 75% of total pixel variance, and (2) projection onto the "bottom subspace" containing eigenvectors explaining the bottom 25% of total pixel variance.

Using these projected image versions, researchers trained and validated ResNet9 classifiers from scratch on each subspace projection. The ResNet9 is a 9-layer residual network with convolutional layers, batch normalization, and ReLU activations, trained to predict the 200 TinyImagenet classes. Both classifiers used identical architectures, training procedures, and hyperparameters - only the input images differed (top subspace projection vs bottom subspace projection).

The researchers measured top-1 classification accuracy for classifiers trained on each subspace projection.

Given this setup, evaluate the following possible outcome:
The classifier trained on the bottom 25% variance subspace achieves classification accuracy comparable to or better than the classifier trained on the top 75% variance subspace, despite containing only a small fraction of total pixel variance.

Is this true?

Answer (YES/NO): YES